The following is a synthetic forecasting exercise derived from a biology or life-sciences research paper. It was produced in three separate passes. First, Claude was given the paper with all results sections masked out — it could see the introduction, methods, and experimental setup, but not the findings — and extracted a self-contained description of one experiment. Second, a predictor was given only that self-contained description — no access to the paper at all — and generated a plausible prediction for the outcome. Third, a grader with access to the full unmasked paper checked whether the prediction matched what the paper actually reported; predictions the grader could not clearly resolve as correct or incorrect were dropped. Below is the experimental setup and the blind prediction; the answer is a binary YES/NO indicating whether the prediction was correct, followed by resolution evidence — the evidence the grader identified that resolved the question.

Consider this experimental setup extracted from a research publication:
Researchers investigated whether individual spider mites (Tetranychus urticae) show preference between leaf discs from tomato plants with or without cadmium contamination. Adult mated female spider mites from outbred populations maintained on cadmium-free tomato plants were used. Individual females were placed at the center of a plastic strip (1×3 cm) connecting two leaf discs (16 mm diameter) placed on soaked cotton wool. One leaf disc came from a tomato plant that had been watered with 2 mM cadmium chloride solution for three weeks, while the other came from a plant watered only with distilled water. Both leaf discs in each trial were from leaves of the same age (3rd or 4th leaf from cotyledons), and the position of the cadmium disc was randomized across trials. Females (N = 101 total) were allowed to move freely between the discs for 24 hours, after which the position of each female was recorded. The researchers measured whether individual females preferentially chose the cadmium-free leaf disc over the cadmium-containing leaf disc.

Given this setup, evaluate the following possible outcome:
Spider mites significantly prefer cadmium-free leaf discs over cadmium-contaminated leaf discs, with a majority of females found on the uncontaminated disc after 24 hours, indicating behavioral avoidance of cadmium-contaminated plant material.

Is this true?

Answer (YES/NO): NO